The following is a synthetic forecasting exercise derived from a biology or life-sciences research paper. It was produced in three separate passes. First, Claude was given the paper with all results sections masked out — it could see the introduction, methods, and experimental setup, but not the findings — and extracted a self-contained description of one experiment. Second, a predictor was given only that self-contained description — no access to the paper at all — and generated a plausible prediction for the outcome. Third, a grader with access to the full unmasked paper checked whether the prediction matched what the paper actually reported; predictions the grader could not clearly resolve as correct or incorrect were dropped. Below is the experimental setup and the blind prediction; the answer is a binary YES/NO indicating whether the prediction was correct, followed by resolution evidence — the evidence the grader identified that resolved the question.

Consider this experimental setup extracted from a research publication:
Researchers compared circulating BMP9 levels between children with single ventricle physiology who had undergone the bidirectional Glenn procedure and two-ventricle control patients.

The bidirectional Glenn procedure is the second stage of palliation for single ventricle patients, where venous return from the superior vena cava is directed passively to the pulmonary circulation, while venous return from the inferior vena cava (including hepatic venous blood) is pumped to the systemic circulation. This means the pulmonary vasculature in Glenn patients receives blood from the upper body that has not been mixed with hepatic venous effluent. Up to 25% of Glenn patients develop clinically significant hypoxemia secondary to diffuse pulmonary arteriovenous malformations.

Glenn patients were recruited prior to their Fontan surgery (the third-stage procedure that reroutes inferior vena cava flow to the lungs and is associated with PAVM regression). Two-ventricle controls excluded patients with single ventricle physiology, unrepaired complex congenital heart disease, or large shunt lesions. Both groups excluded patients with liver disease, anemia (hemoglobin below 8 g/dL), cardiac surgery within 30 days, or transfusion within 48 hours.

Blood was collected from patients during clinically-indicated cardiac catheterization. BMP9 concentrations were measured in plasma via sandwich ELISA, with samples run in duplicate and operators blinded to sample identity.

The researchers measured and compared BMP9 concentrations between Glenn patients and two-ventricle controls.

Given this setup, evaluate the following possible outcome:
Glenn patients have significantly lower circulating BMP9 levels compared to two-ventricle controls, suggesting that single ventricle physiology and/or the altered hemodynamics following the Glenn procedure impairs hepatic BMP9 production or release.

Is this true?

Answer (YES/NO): YES